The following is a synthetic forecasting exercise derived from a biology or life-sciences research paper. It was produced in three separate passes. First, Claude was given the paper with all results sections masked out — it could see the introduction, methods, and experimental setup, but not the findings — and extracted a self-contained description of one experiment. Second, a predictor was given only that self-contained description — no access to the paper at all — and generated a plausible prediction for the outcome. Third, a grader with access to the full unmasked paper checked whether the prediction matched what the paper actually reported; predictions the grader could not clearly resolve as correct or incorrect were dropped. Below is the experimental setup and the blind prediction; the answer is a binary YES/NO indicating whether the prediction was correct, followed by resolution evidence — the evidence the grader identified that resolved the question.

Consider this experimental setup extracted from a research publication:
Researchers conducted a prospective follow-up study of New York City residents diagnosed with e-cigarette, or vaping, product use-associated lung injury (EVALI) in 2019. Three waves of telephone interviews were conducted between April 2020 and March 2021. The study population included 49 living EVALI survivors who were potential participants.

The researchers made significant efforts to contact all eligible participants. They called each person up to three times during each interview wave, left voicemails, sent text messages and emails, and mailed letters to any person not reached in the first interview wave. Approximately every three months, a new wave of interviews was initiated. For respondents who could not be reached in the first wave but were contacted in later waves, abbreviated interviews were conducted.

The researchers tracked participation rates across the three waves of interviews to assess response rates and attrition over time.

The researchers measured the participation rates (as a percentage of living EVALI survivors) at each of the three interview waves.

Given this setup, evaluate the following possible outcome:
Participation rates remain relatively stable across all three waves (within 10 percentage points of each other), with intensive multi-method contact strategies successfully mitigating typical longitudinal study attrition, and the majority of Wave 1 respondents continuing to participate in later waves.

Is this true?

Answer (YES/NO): NO